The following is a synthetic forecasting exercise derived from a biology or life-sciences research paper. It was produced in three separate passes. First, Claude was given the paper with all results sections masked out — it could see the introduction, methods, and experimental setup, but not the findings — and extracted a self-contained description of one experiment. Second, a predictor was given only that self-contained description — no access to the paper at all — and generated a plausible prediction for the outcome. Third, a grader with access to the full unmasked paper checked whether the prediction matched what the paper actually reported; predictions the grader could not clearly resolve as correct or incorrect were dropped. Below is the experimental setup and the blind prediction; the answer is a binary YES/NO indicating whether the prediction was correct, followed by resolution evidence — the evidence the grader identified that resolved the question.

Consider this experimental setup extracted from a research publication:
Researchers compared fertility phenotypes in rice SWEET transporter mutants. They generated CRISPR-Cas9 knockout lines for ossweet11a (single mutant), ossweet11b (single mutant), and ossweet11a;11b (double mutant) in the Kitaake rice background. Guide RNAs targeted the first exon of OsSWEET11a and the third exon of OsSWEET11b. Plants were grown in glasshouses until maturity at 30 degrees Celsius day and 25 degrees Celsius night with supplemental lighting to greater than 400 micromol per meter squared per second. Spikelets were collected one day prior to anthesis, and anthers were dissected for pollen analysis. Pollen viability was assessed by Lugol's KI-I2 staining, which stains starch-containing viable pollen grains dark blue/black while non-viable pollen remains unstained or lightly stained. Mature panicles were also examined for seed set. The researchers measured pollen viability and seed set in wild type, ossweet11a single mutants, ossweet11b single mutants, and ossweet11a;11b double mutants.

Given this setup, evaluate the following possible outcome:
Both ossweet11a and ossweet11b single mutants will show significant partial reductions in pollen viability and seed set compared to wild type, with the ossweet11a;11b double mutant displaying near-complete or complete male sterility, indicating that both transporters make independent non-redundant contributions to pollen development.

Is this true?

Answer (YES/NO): NO